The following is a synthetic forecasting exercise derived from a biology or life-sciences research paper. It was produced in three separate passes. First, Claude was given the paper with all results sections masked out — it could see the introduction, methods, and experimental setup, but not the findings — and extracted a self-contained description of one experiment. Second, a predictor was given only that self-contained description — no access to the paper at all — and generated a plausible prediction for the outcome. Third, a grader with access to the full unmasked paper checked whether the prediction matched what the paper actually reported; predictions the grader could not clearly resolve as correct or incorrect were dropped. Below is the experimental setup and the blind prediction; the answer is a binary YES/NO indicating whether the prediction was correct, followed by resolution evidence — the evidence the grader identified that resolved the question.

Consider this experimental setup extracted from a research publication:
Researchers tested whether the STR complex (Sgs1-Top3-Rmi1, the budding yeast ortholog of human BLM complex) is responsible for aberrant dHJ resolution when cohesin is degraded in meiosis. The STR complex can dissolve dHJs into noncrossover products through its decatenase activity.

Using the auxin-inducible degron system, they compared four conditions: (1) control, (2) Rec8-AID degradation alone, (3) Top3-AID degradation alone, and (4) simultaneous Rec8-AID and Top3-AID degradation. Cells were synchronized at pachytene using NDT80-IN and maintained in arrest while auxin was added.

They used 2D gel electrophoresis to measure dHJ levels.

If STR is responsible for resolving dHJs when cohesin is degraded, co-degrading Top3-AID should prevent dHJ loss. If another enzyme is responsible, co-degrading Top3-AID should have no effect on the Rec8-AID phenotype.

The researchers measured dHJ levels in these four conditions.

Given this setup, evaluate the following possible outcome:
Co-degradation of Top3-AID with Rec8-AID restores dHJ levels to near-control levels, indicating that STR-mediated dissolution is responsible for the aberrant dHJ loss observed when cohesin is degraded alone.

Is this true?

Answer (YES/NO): YES